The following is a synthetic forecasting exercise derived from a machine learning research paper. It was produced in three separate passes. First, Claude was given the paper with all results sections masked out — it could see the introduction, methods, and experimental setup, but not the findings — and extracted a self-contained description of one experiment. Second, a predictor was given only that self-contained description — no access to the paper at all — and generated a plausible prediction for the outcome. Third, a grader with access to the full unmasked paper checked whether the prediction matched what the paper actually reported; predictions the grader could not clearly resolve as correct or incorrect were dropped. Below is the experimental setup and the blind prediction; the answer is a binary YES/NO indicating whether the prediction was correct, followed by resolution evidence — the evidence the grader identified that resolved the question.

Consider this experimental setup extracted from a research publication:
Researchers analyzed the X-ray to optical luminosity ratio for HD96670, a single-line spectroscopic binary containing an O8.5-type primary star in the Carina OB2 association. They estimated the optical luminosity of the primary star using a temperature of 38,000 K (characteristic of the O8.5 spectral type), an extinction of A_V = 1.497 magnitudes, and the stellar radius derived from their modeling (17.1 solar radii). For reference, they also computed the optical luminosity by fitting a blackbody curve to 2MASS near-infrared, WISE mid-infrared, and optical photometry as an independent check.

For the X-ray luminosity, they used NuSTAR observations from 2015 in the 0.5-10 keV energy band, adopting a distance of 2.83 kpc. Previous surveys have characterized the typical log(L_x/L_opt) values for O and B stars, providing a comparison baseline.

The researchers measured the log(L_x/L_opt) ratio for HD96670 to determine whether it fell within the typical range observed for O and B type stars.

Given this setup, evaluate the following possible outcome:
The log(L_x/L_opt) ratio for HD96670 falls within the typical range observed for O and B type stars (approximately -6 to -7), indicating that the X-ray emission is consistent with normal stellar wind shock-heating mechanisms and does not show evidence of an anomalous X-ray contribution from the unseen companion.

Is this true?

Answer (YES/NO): NO